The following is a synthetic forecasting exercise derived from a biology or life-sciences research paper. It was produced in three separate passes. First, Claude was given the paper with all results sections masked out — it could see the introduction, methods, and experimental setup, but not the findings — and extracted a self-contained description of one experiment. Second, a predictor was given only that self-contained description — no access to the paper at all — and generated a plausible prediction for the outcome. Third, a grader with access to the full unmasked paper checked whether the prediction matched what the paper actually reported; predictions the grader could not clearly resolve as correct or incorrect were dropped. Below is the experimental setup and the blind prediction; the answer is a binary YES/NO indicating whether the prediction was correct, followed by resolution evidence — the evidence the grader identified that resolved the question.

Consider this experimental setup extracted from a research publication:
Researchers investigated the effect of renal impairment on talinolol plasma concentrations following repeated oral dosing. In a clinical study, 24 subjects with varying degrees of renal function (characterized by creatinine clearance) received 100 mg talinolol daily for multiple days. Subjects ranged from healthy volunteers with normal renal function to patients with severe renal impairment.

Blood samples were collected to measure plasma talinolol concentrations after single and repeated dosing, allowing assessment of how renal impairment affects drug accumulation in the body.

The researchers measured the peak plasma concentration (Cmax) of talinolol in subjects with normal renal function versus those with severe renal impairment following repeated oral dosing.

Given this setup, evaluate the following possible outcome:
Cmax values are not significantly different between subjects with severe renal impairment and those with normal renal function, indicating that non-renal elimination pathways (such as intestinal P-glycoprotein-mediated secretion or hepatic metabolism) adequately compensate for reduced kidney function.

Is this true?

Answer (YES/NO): NO